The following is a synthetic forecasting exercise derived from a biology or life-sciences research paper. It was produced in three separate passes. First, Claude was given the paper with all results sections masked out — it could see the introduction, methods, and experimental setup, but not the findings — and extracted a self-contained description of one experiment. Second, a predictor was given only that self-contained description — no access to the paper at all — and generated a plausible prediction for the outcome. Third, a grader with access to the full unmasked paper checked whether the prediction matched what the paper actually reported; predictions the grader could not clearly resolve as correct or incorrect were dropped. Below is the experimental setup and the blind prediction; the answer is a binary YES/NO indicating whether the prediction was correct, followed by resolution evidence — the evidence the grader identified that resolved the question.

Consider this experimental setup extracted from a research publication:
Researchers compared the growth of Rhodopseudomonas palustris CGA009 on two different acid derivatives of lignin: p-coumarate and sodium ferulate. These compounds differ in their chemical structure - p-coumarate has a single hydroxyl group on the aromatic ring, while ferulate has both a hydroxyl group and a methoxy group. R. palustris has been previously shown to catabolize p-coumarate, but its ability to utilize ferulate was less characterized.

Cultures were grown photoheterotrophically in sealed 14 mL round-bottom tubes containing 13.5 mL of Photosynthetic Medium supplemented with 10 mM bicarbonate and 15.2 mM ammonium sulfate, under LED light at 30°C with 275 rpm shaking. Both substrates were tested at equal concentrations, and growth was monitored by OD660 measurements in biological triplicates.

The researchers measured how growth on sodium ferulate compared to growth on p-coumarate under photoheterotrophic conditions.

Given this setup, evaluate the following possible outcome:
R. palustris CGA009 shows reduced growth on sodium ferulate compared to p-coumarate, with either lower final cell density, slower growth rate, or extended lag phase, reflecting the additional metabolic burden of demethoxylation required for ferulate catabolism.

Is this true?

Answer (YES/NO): YES